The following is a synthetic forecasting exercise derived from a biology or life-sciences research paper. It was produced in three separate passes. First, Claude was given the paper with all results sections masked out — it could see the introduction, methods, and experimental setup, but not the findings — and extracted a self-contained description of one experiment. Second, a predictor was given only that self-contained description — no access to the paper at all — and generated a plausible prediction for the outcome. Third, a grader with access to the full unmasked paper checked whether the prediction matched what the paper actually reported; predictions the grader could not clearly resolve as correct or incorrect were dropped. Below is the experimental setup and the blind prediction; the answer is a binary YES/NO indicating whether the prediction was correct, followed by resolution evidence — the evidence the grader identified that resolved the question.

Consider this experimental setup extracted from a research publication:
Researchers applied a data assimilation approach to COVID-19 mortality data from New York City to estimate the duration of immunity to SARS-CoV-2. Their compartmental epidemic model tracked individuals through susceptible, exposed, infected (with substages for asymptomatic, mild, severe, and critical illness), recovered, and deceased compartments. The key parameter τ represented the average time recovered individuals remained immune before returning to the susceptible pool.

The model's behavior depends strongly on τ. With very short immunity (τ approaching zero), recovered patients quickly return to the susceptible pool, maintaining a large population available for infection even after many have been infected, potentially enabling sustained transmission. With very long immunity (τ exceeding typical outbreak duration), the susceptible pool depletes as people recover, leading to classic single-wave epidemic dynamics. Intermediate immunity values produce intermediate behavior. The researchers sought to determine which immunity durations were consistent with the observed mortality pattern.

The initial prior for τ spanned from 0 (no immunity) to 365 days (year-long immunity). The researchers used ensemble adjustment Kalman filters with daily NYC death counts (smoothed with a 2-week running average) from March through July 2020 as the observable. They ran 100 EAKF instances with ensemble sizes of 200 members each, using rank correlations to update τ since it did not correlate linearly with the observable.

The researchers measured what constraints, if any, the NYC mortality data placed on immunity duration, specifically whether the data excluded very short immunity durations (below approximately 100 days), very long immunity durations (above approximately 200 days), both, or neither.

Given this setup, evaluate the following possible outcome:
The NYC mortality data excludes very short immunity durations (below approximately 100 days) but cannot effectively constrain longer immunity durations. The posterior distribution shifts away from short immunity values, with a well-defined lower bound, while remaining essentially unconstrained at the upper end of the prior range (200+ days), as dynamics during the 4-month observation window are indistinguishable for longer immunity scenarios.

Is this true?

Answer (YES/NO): NO